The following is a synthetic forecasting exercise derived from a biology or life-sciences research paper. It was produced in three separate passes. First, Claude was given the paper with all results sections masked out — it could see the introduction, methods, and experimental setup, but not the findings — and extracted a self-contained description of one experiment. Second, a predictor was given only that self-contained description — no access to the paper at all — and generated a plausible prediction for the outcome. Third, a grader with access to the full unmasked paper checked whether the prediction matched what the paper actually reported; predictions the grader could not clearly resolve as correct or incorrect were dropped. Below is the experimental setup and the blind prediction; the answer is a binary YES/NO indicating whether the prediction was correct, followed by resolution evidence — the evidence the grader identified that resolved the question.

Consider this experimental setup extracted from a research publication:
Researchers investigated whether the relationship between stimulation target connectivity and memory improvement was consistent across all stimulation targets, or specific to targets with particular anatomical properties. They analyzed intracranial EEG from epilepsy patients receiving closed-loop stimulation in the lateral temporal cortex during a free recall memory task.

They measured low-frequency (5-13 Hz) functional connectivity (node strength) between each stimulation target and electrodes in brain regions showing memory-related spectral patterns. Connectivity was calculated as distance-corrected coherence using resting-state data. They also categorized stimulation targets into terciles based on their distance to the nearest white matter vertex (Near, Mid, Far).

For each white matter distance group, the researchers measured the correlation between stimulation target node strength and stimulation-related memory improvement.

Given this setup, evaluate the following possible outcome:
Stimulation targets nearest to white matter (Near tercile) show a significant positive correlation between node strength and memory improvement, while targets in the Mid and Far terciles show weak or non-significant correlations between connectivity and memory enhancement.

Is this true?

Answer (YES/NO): YES